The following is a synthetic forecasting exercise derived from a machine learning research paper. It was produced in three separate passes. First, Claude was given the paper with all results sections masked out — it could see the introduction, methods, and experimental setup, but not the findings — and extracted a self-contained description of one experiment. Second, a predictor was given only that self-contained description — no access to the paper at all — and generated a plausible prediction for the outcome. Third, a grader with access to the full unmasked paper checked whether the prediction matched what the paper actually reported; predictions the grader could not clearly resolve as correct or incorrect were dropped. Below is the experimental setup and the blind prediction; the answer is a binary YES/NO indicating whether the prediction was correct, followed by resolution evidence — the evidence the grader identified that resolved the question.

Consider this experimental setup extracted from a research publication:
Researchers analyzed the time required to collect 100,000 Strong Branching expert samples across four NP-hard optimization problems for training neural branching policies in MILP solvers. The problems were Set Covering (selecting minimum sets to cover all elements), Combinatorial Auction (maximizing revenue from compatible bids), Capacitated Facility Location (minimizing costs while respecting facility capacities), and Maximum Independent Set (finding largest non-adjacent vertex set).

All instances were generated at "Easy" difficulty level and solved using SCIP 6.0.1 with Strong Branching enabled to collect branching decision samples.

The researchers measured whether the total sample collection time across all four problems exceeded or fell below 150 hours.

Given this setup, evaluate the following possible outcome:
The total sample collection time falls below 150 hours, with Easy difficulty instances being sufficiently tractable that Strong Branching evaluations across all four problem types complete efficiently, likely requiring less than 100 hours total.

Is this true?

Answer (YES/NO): NO